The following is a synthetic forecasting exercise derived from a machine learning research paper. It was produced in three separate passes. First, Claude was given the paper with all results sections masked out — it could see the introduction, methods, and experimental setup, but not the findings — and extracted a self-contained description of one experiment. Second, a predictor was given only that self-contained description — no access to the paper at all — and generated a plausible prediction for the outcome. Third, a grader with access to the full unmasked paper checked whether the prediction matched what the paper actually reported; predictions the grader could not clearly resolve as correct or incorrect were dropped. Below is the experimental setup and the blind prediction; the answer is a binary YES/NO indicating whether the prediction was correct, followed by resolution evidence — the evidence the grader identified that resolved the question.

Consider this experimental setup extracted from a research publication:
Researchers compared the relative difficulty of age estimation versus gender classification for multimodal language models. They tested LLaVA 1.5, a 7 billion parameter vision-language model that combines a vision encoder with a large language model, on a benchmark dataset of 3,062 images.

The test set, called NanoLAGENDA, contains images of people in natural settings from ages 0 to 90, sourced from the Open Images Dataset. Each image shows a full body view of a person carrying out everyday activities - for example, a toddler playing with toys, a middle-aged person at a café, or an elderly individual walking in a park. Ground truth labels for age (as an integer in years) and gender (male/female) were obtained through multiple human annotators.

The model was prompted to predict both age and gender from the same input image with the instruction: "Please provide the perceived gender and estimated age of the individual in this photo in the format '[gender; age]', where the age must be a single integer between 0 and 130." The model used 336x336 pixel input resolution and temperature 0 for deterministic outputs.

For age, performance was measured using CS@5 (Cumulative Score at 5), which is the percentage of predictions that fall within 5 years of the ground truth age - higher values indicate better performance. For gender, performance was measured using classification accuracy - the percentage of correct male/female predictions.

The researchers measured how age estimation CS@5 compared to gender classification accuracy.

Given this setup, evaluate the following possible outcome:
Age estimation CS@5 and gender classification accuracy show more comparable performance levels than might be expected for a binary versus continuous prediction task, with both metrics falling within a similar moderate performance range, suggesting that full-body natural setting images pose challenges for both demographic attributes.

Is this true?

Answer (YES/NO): NO